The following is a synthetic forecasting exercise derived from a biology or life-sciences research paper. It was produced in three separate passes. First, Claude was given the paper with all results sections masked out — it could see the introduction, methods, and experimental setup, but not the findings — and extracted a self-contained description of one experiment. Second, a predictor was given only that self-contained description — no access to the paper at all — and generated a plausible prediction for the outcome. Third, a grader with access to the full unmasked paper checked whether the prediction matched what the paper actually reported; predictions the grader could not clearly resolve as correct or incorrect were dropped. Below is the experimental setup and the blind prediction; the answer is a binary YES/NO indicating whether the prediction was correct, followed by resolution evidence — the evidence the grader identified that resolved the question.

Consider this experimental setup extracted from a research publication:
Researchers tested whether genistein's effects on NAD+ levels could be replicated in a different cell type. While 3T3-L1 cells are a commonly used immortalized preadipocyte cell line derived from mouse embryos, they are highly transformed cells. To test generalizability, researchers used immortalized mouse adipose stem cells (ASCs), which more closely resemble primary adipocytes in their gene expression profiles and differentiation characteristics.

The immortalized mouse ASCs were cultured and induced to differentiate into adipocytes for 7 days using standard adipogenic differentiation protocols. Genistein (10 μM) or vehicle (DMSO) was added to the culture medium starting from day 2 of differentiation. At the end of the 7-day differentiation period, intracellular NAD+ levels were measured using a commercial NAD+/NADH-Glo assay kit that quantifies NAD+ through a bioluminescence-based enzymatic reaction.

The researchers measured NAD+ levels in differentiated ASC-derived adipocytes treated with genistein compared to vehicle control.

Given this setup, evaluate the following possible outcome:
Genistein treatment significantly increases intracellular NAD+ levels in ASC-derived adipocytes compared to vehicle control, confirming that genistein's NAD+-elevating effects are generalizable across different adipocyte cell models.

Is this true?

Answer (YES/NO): YES